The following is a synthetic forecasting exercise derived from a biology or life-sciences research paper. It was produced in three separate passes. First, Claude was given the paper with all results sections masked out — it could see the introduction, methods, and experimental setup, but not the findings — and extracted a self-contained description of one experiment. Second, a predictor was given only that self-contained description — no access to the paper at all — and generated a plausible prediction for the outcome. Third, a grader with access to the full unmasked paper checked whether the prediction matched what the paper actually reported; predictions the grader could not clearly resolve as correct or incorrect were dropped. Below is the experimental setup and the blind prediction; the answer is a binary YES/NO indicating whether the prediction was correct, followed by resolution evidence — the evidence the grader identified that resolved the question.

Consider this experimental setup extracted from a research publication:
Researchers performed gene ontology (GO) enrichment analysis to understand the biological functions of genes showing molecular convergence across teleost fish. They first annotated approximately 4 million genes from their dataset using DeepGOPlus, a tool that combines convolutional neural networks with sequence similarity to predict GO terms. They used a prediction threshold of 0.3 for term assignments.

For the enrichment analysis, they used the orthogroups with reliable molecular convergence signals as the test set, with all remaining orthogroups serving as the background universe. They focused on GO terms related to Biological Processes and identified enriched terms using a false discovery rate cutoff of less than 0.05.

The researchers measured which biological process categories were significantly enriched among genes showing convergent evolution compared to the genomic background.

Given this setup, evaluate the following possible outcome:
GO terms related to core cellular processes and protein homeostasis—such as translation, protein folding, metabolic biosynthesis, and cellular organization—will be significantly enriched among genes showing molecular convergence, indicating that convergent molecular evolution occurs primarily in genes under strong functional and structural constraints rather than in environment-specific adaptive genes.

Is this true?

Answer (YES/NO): NO